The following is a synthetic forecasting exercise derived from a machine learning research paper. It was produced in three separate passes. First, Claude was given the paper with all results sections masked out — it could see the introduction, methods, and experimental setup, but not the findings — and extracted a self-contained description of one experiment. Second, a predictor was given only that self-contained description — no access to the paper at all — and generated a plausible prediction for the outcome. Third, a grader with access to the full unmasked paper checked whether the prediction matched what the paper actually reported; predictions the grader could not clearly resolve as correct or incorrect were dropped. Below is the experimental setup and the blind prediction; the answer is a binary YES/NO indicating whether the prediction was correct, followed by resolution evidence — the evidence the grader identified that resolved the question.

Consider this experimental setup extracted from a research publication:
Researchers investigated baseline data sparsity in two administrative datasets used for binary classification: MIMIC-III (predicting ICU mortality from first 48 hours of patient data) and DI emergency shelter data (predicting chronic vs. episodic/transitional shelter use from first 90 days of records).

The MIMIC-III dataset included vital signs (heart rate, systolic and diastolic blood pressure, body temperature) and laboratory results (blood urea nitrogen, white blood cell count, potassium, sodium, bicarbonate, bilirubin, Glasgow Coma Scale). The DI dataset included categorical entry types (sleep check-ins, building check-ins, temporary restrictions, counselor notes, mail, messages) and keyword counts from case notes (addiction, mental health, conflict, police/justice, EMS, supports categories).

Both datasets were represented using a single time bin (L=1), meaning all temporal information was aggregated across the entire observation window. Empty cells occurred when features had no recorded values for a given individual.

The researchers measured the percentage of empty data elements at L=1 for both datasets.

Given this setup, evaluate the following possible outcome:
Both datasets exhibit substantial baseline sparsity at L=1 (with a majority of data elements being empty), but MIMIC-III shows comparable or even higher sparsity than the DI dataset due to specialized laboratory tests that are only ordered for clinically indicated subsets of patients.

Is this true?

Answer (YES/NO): YES